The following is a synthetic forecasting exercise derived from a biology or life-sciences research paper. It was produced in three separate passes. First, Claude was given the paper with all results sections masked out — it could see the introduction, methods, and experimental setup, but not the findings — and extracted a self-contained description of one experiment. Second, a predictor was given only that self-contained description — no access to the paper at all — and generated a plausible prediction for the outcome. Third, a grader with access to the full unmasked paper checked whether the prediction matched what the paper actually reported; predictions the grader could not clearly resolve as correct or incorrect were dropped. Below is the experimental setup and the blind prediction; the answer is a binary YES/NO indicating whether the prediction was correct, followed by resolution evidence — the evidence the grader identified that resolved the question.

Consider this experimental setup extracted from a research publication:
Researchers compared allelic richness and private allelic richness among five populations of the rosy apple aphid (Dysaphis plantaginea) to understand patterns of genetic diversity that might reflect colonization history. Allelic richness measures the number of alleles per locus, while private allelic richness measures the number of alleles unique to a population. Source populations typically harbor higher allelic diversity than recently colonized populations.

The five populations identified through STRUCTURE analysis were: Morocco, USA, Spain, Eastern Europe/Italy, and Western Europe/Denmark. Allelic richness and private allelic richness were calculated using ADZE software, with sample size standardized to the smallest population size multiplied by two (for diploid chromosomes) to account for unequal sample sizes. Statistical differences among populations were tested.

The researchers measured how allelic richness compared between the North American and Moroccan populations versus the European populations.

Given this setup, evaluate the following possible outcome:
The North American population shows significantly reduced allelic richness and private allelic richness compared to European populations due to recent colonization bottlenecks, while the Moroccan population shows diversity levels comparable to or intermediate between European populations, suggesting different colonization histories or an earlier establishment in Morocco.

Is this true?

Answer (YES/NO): NO